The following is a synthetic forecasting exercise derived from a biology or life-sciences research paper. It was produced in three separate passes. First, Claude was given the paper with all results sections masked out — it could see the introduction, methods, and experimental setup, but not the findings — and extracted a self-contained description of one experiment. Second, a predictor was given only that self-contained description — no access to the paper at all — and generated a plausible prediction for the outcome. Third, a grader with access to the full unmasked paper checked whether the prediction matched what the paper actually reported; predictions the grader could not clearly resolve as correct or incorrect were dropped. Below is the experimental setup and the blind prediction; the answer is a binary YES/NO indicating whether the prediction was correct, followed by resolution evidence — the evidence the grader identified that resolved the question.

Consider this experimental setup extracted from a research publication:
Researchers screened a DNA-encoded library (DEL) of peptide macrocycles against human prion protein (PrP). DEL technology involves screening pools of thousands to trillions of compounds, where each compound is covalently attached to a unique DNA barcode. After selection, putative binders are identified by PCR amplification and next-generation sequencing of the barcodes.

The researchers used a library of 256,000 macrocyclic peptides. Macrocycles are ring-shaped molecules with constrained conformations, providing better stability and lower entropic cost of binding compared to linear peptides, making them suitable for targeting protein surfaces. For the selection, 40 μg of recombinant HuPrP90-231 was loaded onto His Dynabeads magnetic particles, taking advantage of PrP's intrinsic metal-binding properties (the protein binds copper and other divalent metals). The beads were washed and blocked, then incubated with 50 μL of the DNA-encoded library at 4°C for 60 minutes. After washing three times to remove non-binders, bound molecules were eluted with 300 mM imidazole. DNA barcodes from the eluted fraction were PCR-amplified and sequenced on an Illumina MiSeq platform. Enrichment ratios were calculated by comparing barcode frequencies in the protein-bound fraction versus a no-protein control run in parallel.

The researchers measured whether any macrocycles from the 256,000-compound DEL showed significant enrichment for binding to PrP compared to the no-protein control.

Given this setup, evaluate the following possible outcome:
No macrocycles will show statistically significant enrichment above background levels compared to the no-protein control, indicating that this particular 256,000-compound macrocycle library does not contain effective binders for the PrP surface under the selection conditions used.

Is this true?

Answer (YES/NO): NO